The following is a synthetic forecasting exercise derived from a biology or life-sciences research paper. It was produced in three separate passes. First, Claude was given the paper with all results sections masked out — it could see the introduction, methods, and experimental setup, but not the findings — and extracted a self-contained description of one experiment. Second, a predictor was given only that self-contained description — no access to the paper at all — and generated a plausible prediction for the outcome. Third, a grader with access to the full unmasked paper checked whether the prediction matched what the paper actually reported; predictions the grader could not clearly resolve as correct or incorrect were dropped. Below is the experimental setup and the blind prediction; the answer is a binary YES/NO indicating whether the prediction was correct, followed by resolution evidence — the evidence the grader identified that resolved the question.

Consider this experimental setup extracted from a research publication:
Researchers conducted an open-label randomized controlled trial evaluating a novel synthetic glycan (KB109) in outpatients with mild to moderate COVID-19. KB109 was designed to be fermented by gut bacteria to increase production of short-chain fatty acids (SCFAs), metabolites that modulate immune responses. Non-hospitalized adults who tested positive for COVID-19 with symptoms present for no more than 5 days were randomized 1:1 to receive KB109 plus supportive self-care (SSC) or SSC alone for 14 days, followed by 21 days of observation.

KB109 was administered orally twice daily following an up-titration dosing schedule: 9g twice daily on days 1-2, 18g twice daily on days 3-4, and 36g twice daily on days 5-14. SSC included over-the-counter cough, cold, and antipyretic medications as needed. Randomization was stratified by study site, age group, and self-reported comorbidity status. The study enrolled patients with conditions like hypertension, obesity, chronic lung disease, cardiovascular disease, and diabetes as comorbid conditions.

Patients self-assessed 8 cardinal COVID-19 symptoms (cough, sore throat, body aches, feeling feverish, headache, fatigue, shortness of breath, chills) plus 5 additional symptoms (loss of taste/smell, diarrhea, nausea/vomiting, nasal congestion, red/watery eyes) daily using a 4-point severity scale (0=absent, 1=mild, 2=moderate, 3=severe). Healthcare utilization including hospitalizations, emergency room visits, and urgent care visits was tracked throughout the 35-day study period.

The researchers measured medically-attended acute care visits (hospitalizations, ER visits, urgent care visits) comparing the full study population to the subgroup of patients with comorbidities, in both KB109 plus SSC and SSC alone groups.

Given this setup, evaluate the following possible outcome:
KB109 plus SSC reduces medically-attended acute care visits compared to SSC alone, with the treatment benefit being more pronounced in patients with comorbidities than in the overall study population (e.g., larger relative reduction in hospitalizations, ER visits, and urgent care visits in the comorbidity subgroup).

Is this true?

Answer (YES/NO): YES